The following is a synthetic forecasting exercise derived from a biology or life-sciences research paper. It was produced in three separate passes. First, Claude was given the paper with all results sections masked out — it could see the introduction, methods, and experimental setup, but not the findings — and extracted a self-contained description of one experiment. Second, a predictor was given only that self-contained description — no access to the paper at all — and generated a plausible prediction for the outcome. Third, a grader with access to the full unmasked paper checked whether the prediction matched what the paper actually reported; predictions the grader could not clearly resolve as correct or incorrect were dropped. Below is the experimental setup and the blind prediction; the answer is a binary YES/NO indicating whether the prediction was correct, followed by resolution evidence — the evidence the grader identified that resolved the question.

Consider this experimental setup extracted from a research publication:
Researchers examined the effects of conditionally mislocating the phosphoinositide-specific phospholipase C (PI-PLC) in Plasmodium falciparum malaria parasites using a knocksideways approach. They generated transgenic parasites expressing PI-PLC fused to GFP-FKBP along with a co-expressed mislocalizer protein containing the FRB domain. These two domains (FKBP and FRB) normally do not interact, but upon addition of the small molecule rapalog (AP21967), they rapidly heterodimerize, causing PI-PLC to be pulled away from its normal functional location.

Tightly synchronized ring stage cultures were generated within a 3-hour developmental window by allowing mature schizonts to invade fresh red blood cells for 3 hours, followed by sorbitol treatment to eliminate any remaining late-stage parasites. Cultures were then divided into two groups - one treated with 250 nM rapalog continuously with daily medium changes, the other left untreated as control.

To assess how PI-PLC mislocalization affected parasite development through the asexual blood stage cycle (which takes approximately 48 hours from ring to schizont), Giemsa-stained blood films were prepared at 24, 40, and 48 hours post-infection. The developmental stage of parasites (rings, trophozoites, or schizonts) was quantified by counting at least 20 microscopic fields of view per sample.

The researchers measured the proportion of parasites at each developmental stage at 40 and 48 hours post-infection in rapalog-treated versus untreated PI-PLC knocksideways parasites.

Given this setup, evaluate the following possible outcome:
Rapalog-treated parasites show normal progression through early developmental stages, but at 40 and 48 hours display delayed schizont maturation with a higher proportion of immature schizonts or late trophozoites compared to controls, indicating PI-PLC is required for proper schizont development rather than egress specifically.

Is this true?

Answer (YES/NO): YES